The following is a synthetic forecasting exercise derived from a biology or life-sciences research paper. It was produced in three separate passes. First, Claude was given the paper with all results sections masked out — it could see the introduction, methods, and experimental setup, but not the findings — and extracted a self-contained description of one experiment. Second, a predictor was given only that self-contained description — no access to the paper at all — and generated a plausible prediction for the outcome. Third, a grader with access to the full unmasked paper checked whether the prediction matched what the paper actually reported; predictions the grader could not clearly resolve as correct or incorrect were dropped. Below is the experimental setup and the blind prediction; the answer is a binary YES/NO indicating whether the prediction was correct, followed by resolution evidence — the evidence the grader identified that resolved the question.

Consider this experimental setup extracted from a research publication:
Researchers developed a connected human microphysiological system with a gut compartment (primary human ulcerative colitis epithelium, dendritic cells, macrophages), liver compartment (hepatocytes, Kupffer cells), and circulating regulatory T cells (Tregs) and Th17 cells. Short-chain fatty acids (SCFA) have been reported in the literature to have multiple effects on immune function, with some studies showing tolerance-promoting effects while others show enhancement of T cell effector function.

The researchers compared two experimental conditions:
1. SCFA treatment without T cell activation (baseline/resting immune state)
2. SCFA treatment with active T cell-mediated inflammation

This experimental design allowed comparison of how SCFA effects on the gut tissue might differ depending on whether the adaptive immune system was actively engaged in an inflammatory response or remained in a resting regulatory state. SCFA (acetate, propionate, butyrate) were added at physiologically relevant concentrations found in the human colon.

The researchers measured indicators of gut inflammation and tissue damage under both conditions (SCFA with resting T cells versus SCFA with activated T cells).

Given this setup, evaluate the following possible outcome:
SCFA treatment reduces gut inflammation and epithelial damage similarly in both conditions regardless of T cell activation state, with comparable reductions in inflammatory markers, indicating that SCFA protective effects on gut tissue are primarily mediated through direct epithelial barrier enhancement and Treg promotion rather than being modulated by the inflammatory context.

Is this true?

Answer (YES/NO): NO